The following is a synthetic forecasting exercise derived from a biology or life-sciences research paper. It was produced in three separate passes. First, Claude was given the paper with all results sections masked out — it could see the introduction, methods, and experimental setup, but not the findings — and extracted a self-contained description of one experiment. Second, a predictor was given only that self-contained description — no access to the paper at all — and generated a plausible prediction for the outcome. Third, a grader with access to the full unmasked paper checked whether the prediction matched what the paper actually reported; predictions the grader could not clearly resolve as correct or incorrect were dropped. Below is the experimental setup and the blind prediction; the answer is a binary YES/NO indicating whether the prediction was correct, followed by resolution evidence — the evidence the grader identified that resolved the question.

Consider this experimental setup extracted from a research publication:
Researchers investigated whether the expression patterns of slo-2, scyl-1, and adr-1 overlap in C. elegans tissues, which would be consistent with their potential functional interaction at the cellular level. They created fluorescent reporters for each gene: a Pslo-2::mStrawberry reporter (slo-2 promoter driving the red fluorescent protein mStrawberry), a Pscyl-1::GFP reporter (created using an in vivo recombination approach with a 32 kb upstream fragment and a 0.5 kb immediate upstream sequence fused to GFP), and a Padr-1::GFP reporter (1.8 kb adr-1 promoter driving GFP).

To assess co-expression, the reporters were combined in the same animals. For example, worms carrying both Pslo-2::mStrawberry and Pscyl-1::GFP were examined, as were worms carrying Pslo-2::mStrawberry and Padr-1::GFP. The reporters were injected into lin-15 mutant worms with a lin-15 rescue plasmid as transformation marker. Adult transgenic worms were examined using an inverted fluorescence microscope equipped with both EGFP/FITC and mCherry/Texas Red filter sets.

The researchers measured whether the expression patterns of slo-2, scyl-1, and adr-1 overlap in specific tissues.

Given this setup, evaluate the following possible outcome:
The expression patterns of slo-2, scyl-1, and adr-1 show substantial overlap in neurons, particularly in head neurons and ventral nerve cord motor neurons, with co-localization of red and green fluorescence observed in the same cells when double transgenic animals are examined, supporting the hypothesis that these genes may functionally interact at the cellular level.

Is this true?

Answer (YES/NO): NO